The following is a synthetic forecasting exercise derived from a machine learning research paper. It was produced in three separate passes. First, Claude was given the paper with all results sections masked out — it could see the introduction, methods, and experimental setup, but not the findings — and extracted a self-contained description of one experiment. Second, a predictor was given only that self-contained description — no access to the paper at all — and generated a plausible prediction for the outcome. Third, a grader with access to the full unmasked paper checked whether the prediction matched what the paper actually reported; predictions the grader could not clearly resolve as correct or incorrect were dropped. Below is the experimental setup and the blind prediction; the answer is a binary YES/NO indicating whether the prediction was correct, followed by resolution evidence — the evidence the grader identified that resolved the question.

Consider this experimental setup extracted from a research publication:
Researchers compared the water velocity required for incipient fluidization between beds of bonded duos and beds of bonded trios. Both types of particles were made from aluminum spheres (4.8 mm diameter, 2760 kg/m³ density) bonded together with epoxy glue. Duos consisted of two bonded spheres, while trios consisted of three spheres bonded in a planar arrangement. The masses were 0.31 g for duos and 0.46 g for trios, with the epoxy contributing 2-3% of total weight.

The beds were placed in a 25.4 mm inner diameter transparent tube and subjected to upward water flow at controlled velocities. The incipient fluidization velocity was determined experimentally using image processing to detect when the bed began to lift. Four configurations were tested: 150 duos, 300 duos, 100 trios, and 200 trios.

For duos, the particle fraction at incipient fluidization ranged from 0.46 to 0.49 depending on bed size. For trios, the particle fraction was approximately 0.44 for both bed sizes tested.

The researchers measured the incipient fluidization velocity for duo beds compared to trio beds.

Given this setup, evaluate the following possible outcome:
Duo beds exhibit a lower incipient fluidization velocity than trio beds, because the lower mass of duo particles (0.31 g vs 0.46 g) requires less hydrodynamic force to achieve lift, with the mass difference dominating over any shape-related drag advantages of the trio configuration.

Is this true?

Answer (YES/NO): YES